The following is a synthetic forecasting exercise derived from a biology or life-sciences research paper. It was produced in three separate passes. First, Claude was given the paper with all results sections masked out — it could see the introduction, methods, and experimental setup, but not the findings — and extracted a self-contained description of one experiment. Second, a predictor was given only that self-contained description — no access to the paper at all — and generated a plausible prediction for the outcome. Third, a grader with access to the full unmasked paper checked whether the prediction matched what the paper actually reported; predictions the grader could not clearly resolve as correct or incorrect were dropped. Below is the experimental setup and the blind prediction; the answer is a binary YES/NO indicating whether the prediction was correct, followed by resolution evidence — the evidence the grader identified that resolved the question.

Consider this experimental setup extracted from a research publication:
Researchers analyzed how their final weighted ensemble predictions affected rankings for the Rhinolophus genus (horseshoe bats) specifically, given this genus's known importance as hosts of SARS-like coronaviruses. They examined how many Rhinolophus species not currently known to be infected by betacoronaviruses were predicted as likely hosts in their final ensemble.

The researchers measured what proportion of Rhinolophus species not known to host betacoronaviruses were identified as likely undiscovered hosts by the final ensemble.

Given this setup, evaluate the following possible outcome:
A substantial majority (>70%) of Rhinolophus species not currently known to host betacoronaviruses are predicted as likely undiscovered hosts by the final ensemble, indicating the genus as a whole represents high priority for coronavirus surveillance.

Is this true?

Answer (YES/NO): YES